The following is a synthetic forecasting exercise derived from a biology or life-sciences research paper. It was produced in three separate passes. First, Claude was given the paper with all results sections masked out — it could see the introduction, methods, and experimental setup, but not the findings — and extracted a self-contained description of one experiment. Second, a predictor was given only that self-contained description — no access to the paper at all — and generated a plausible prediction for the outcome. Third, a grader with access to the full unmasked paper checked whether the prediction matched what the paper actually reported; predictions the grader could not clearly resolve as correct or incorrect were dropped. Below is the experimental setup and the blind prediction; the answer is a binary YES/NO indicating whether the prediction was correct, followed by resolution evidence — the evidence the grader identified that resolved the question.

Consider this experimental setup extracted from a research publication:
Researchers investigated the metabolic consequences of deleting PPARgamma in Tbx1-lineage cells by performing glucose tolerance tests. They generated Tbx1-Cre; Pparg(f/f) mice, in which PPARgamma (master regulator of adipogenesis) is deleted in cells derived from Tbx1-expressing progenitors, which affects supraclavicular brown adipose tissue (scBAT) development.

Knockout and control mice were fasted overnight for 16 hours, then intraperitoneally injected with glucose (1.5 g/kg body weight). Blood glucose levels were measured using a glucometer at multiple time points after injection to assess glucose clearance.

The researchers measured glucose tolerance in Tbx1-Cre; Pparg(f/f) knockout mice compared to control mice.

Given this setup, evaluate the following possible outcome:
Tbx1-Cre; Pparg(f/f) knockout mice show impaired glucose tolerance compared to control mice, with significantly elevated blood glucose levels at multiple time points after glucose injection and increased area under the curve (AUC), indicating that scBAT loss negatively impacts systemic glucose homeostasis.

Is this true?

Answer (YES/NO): NO